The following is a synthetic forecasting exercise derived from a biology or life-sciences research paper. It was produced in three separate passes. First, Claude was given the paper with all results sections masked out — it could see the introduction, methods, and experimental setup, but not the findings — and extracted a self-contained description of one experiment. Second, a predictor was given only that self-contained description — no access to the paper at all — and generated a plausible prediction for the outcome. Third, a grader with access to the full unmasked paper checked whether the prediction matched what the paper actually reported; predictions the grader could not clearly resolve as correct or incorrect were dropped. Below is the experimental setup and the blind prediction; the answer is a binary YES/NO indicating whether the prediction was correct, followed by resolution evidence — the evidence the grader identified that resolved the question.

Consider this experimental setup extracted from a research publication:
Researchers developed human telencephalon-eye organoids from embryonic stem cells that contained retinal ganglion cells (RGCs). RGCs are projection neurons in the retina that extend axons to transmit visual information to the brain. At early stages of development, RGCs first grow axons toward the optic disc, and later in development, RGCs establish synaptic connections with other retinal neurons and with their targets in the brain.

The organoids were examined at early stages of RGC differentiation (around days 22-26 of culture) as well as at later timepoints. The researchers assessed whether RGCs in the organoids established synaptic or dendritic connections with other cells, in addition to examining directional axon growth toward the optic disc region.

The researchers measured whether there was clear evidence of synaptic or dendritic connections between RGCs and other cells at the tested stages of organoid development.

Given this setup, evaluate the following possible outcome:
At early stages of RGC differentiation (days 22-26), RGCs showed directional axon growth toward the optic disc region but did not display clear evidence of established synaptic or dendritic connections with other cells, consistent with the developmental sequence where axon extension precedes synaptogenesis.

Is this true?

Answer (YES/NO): YES